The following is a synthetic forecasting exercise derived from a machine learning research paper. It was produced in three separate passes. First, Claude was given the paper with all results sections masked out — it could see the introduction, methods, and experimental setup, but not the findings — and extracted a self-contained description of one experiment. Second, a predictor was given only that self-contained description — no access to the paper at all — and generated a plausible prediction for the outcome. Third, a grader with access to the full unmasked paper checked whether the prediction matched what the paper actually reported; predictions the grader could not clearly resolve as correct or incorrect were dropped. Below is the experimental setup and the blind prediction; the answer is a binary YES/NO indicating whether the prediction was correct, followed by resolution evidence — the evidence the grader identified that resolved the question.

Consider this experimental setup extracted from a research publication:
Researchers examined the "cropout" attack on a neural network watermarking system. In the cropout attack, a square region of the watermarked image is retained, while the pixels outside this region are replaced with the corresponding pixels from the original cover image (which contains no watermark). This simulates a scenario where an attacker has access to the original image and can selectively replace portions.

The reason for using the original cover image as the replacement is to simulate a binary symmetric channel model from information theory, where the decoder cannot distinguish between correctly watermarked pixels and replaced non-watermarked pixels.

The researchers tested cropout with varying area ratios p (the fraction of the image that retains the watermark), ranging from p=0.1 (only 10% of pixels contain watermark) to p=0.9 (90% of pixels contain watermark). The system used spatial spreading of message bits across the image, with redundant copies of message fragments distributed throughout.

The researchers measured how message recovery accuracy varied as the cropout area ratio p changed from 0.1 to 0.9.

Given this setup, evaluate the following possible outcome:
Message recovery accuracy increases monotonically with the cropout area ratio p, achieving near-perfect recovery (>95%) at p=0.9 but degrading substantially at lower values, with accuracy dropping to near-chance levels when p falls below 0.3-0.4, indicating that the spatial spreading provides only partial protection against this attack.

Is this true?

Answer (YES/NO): NO